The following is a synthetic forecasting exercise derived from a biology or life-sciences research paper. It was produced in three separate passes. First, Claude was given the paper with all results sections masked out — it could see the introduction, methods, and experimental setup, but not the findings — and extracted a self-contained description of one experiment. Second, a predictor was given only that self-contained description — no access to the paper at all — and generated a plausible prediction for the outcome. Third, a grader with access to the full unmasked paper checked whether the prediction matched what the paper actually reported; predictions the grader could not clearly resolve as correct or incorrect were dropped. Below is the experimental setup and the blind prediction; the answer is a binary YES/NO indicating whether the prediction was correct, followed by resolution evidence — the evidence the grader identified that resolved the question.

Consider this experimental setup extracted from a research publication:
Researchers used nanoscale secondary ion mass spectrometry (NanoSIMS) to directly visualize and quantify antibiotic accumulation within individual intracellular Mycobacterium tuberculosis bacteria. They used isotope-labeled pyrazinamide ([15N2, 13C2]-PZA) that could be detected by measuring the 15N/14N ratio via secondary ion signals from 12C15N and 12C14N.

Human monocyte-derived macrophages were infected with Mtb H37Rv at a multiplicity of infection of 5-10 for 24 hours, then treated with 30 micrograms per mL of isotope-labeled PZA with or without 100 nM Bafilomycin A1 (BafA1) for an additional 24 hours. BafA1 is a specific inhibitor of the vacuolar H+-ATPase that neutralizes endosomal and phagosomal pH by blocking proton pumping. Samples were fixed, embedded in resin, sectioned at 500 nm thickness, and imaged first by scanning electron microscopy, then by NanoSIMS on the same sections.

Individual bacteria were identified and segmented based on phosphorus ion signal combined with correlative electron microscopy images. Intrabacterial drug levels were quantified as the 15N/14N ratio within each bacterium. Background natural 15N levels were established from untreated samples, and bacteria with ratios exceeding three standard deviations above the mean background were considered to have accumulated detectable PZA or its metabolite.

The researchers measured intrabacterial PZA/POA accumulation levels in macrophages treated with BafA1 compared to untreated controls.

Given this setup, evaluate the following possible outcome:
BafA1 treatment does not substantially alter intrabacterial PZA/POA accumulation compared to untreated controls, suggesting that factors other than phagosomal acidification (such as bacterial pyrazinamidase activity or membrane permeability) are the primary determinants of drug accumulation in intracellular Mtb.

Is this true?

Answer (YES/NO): YES